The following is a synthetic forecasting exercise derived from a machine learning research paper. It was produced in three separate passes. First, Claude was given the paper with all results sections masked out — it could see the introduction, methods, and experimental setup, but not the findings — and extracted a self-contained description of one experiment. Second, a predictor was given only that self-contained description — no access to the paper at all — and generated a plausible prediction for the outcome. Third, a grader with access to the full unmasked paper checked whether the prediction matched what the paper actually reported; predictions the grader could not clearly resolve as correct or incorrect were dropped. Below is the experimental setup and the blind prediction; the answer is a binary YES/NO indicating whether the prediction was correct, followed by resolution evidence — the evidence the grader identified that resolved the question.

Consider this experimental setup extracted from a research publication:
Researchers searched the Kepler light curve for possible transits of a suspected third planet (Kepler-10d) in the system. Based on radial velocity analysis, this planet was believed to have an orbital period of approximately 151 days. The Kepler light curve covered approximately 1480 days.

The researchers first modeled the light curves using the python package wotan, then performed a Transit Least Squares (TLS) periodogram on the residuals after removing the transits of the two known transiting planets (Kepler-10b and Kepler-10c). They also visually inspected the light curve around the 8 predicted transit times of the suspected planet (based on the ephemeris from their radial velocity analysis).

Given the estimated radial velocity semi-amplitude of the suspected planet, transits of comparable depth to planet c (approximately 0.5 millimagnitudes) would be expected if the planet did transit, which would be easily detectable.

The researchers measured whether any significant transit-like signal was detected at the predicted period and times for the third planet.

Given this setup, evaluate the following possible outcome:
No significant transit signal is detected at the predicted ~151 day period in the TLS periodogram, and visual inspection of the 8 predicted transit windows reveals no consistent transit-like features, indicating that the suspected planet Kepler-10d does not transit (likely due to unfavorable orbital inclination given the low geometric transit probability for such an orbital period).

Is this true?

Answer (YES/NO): YES